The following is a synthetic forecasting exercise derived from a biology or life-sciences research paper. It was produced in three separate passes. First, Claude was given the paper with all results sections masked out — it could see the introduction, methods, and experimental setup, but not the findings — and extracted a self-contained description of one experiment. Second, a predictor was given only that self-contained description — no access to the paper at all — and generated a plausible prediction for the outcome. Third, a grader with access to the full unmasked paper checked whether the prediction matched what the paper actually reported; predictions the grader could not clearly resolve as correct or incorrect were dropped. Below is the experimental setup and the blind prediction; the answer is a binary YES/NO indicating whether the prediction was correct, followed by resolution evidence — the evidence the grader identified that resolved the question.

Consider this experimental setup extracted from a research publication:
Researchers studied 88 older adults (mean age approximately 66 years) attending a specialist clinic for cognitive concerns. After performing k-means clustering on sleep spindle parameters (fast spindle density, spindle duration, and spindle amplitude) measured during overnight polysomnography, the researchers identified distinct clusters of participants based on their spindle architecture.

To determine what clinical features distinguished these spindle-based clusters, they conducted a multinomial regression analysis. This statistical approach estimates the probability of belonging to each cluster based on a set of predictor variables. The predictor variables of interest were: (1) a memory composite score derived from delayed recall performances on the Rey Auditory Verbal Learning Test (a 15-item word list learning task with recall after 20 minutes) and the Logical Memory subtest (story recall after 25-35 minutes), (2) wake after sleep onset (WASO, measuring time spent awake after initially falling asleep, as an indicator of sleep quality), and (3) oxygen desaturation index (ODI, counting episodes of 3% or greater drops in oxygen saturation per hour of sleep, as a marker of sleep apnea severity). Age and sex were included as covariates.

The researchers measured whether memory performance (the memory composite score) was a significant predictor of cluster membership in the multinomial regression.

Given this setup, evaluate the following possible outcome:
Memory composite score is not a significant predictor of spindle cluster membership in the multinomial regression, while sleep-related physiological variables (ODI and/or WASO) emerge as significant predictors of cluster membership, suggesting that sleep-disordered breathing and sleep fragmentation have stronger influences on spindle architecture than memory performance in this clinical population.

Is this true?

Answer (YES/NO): NO